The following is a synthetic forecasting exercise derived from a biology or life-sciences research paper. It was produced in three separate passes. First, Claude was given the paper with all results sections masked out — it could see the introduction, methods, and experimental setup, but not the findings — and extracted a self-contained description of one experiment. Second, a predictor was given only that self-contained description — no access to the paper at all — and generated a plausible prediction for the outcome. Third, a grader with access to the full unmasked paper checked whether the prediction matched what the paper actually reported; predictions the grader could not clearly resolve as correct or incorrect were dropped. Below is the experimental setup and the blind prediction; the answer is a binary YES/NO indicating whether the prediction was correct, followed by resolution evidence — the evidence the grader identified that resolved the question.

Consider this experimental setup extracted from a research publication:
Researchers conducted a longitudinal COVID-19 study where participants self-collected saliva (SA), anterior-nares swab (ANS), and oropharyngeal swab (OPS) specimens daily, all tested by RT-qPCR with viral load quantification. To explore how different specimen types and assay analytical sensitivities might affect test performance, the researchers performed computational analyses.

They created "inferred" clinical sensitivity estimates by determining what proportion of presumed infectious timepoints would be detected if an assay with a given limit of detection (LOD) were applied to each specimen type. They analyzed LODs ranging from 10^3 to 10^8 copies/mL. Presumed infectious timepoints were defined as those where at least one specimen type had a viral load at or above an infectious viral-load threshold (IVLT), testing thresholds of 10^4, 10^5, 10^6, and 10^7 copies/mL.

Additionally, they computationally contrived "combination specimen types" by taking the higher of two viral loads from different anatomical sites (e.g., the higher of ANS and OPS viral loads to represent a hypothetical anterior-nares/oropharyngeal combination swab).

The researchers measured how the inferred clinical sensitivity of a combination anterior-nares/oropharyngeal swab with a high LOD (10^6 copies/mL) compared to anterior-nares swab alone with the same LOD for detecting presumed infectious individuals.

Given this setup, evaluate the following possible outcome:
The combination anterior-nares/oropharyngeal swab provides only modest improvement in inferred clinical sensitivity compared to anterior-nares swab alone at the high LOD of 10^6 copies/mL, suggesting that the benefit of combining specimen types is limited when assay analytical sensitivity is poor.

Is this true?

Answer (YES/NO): NO